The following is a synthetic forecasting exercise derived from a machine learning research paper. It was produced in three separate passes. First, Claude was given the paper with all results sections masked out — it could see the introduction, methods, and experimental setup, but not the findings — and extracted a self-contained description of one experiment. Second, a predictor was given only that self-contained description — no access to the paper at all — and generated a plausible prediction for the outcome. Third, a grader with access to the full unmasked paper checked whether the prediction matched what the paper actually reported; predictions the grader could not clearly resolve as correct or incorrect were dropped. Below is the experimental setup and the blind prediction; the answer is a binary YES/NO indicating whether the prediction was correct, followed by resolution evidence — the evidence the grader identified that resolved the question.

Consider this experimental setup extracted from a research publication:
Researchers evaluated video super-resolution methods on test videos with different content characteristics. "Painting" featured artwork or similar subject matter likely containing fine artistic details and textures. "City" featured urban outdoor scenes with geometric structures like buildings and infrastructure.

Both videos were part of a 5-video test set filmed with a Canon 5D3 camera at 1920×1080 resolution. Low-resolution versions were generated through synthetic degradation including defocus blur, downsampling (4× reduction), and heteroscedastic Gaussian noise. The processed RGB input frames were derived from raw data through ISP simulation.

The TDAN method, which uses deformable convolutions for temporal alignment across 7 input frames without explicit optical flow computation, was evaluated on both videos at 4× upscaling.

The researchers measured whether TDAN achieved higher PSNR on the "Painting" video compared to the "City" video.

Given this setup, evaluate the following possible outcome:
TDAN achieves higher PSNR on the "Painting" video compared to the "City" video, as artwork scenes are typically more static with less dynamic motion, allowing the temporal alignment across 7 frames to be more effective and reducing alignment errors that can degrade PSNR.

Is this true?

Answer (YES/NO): NO